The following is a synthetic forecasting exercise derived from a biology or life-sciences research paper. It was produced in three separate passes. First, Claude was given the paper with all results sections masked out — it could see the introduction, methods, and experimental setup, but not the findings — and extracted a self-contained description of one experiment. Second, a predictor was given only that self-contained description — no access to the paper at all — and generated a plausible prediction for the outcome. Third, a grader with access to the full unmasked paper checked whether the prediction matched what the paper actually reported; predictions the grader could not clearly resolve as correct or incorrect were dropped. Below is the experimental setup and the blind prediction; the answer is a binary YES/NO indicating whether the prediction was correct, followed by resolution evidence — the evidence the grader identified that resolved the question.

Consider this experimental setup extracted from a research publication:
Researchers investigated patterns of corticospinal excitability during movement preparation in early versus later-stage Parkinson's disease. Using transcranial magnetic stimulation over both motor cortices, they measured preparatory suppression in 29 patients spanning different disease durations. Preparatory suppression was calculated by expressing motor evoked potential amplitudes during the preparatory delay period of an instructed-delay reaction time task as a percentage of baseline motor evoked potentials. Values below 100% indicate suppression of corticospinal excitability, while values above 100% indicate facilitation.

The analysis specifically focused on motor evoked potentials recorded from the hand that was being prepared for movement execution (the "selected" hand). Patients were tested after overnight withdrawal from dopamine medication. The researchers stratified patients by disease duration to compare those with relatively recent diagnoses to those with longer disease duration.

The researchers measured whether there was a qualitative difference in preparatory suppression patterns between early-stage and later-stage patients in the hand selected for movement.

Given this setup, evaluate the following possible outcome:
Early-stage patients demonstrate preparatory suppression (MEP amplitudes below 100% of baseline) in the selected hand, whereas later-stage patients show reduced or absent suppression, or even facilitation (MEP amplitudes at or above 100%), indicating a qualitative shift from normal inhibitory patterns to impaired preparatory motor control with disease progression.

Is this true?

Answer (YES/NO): NO